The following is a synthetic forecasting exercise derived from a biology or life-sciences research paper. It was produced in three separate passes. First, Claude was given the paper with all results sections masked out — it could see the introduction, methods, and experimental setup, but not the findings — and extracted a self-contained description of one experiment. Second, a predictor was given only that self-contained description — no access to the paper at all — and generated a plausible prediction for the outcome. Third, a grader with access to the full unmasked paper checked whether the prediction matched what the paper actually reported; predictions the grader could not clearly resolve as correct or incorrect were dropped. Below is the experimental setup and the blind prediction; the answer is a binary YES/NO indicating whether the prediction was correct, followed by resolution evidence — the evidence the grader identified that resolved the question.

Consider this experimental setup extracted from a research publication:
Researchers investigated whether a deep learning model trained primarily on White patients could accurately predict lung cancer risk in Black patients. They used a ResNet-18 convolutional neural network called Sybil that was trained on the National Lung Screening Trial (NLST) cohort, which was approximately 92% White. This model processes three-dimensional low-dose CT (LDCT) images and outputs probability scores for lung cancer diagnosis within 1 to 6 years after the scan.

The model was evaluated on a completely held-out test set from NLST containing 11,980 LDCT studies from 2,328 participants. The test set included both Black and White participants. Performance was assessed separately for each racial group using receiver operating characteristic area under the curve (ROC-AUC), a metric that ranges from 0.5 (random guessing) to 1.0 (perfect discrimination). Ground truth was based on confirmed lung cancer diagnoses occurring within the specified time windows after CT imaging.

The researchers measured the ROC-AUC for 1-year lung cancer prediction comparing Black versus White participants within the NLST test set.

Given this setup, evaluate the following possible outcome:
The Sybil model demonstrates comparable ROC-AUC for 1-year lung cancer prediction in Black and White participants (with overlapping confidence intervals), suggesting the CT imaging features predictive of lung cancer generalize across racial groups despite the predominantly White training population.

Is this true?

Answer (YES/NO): NO